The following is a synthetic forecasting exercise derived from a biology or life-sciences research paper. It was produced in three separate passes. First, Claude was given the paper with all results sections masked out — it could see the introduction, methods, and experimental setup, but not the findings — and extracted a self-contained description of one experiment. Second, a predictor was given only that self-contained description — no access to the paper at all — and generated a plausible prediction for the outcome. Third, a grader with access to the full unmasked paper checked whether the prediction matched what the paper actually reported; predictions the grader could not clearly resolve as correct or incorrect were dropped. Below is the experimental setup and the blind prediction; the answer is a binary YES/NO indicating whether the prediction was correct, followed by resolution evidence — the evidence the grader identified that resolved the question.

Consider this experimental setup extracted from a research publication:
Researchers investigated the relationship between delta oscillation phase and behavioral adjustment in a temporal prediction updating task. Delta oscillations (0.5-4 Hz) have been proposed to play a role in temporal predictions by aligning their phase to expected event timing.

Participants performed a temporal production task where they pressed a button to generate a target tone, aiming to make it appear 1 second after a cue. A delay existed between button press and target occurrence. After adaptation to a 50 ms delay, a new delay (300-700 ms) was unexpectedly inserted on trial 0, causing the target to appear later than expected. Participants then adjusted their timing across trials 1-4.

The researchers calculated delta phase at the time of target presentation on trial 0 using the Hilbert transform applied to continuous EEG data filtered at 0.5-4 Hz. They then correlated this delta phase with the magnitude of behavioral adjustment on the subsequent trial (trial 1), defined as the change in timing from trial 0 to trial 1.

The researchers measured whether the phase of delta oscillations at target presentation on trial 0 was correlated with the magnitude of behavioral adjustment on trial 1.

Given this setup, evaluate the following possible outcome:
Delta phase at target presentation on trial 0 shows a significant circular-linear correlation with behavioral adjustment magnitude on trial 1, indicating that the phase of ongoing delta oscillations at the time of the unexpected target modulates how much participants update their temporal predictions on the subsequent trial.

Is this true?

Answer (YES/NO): YES